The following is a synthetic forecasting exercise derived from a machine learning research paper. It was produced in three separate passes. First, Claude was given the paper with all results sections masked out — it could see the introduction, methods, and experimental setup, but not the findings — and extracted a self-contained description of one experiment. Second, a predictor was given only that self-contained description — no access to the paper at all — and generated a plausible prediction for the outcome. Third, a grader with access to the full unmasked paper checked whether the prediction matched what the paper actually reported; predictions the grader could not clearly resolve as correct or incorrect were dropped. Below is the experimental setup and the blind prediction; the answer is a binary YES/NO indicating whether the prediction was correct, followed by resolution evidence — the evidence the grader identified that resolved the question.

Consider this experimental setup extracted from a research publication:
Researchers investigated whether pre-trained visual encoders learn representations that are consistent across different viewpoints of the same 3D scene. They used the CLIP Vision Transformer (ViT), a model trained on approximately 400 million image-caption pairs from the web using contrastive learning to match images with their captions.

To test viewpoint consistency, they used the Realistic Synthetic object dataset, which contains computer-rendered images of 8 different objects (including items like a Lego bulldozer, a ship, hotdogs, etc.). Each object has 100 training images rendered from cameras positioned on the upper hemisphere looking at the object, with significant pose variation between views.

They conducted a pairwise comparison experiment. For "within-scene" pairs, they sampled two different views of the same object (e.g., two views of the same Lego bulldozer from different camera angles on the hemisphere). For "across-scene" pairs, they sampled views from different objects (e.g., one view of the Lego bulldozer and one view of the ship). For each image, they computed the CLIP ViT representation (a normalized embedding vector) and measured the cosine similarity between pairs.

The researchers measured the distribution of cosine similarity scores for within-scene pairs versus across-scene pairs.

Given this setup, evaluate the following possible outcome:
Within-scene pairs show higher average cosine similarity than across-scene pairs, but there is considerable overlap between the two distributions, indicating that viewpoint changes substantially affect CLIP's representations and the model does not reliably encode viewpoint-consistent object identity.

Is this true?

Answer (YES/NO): NO